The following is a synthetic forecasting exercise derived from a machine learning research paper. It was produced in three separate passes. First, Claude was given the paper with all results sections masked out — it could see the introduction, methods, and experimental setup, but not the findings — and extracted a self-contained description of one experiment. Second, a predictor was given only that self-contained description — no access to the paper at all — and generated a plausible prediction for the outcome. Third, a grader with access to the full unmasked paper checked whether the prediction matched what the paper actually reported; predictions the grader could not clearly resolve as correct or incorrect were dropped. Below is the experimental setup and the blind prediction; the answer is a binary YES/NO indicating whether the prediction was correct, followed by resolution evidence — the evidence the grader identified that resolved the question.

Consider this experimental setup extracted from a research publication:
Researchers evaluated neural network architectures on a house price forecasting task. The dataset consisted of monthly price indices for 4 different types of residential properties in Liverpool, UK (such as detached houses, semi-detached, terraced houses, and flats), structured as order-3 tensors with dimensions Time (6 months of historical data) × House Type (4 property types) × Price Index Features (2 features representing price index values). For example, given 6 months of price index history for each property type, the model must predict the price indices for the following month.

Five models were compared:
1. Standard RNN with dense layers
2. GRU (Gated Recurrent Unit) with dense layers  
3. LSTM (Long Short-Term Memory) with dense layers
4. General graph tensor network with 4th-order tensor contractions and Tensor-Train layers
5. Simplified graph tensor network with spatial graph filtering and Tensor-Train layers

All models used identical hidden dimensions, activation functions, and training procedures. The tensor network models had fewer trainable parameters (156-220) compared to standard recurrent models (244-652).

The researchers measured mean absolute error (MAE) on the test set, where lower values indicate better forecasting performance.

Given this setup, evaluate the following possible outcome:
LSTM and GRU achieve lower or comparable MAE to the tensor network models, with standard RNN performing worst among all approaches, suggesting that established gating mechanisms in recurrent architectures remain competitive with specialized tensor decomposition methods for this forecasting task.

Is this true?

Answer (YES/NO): NO